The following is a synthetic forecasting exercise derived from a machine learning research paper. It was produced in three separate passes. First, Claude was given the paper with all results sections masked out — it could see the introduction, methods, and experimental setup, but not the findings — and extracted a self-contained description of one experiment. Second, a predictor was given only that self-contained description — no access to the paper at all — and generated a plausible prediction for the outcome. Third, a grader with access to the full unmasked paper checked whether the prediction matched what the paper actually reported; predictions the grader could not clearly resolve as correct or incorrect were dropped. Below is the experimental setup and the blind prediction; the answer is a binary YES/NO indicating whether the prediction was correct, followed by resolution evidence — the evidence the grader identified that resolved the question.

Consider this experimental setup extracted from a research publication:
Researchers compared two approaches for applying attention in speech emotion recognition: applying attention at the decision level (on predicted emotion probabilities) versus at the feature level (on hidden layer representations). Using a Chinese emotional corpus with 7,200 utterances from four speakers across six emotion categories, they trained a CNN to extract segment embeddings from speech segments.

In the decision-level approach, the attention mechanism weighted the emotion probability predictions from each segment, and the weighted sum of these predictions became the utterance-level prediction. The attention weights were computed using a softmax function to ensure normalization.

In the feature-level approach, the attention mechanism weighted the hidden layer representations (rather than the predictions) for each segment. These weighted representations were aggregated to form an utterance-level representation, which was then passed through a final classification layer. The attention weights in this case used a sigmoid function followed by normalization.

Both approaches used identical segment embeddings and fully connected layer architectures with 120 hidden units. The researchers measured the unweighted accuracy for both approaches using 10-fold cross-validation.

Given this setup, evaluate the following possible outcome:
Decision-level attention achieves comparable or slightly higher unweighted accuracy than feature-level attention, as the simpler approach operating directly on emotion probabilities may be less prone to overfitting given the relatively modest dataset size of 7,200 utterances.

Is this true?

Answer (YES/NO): NO